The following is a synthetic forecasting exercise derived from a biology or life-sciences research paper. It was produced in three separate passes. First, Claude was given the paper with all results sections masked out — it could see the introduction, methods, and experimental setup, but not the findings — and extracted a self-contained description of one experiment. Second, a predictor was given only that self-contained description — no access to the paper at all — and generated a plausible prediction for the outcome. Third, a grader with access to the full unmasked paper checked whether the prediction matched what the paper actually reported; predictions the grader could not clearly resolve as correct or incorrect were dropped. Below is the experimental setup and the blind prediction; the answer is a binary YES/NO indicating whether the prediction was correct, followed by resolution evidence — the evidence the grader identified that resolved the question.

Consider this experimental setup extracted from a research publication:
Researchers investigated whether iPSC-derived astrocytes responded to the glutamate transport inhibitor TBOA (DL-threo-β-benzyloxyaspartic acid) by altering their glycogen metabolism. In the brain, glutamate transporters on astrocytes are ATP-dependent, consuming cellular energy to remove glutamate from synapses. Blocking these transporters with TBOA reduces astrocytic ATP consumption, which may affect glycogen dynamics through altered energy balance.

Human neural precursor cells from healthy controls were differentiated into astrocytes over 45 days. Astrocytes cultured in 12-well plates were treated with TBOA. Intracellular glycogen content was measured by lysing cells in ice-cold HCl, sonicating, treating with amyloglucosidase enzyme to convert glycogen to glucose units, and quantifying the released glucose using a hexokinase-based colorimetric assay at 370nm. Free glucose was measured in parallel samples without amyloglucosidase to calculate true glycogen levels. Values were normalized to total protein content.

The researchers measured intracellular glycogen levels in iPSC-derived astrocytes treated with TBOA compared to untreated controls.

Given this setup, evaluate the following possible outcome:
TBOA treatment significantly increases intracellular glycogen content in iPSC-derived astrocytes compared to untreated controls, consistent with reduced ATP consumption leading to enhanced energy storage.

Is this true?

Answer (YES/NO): NO